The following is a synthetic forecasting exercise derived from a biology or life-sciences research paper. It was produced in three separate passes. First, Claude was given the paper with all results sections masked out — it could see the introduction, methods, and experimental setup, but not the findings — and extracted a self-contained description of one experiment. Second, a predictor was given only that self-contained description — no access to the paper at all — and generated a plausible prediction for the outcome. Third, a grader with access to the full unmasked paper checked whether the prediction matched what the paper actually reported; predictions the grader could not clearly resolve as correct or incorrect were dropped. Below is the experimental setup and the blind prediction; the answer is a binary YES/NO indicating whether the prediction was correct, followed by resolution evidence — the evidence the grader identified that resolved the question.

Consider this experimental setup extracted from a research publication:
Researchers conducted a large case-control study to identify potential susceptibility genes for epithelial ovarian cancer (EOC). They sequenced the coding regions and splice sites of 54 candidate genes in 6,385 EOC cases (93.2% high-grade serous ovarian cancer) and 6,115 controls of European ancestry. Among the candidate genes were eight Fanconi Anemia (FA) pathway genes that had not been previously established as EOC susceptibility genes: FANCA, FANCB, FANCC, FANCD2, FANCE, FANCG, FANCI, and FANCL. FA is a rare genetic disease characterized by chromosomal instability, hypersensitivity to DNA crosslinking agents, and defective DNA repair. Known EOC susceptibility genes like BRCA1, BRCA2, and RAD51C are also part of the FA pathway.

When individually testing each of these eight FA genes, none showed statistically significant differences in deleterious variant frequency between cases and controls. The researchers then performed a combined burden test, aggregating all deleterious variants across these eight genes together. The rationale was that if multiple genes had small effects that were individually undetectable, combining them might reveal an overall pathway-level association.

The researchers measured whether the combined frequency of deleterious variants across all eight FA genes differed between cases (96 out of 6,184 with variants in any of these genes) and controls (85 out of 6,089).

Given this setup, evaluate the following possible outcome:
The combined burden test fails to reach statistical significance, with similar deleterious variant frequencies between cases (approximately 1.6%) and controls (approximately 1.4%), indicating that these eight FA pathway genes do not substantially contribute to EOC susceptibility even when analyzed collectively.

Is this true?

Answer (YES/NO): YES